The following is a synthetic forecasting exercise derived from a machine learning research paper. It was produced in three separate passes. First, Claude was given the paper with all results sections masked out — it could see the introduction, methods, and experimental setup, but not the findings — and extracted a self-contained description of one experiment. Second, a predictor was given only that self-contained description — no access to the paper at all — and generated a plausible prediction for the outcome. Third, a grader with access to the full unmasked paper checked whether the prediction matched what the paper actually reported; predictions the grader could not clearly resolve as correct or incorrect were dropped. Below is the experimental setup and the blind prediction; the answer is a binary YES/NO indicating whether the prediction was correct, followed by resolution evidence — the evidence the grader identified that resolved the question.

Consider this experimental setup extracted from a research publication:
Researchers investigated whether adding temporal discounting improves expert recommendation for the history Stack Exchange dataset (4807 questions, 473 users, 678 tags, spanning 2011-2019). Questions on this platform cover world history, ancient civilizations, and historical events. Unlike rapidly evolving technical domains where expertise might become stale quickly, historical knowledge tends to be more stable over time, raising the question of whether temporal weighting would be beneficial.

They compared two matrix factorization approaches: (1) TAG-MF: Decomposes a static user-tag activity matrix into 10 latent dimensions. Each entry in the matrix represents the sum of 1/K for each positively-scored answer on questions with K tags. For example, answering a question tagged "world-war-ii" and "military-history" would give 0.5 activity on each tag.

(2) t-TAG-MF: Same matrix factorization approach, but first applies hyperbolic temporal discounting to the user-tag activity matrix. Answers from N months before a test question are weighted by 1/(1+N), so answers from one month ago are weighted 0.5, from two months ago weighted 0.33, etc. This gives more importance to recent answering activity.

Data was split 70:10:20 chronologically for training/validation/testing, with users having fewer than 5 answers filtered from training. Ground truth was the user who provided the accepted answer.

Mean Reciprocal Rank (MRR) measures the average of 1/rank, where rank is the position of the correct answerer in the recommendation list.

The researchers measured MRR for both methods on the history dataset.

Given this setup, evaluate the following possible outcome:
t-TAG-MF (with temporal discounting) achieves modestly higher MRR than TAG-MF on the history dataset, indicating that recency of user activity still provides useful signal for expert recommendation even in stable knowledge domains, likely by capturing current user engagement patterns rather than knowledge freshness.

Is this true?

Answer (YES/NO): NO